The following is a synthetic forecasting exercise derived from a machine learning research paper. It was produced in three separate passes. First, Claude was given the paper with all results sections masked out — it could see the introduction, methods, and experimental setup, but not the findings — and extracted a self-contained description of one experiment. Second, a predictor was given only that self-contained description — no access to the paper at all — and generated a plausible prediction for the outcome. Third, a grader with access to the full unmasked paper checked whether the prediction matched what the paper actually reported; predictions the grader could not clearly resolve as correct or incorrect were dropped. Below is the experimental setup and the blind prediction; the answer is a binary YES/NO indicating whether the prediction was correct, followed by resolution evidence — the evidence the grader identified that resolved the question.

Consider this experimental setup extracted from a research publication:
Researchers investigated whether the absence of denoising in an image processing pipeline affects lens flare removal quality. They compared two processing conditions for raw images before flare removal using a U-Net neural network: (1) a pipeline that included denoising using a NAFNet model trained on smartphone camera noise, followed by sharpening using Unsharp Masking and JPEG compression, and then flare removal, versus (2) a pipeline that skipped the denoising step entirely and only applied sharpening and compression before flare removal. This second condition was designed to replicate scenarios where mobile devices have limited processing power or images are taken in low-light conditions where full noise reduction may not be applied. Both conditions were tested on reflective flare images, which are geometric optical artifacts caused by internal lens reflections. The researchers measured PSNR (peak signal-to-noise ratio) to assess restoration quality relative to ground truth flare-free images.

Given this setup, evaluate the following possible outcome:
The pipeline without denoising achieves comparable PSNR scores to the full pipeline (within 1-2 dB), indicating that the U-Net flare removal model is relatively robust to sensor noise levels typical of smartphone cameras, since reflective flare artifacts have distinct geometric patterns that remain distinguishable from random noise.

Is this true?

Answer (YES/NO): YES